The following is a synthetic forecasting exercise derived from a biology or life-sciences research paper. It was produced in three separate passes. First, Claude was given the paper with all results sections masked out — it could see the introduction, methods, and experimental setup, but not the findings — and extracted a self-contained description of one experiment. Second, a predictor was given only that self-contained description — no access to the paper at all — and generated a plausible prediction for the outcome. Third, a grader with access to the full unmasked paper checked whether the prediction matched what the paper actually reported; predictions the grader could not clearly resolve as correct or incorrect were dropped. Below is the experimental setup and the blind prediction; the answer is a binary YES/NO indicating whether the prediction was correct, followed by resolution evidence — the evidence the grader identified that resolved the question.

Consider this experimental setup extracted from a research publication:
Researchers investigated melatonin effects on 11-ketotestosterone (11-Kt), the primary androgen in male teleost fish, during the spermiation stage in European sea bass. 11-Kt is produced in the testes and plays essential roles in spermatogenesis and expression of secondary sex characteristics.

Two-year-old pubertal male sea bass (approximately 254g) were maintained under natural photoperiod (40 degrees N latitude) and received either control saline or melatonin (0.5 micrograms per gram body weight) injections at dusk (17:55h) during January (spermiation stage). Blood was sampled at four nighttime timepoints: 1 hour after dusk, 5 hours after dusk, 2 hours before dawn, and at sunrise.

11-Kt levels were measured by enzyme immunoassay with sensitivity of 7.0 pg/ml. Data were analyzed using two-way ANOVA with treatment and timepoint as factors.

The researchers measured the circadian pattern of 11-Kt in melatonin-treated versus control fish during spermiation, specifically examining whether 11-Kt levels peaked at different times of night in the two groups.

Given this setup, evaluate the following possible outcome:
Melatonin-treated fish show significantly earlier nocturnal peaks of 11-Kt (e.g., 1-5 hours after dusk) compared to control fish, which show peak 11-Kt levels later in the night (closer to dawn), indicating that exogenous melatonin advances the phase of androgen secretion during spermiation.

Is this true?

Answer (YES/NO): NO